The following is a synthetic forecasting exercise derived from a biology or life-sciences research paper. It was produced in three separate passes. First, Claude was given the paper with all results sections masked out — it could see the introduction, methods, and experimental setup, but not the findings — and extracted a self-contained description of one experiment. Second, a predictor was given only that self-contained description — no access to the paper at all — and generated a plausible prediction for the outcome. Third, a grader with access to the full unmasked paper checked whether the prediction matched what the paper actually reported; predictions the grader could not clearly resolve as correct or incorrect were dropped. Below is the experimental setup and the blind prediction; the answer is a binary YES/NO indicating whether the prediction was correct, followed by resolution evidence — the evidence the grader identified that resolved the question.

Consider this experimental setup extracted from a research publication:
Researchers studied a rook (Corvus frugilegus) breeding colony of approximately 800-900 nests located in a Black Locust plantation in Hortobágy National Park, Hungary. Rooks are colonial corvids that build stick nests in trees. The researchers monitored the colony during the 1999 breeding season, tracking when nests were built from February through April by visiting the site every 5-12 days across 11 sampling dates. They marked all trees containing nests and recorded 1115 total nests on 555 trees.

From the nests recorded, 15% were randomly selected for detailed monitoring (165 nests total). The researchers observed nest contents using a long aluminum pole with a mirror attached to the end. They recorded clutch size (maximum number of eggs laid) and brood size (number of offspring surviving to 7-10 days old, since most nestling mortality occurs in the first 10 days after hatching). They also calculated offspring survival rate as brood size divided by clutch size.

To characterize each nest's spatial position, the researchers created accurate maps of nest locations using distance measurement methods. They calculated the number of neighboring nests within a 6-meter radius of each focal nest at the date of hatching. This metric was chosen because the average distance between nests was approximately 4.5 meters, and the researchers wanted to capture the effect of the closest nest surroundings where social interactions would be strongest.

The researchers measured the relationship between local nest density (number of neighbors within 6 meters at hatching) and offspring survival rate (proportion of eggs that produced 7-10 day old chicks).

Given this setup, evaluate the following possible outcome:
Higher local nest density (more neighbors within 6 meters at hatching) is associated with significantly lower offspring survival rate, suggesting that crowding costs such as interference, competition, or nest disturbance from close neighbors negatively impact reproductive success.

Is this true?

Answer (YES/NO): NO